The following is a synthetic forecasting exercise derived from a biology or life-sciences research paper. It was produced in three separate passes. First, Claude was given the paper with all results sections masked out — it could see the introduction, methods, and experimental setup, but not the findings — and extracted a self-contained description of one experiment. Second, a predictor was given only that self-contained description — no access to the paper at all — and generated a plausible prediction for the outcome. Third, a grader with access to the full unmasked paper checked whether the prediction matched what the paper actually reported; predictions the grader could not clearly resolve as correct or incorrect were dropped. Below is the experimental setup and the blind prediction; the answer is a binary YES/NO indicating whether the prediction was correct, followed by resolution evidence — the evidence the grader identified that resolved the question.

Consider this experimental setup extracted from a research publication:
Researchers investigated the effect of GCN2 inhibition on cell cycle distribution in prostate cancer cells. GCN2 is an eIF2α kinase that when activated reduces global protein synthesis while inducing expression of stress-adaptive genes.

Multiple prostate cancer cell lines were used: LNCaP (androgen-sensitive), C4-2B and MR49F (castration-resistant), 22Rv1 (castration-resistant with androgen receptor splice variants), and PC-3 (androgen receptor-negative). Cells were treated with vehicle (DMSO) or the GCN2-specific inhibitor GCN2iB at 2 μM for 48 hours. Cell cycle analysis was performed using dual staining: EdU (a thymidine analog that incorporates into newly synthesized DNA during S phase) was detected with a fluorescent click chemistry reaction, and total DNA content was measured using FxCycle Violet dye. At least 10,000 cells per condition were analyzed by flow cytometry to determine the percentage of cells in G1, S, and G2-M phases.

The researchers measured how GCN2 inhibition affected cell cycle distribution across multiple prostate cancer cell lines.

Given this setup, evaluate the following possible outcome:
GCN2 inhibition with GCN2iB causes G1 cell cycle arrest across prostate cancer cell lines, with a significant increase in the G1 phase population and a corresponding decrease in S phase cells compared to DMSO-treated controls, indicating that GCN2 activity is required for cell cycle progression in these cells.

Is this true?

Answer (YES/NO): YES